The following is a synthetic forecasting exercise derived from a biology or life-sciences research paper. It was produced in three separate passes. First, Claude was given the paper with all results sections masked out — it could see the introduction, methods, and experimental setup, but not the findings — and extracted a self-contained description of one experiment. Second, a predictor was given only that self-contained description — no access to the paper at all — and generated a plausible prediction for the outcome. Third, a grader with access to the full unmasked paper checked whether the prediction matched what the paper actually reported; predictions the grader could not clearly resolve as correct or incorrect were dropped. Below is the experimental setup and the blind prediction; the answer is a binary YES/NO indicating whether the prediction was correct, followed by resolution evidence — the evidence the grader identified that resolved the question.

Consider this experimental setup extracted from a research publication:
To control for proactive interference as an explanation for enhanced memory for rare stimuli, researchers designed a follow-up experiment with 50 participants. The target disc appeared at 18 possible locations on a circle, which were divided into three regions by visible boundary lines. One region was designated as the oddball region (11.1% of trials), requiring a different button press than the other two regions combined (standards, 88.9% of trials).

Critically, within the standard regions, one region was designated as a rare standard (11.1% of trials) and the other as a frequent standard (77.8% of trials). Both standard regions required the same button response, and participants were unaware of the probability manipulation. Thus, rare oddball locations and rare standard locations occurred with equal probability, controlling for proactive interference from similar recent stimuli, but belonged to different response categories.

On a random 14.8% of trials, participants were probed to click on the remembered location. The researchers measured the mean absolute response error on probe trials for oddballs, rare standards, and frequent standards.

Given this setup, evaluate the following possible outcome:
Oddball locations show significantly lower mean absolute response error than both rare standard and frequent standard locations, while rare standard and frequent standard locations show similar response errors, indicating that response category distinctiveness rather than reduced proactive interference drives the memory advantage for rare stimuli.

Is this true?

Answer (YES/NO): YES